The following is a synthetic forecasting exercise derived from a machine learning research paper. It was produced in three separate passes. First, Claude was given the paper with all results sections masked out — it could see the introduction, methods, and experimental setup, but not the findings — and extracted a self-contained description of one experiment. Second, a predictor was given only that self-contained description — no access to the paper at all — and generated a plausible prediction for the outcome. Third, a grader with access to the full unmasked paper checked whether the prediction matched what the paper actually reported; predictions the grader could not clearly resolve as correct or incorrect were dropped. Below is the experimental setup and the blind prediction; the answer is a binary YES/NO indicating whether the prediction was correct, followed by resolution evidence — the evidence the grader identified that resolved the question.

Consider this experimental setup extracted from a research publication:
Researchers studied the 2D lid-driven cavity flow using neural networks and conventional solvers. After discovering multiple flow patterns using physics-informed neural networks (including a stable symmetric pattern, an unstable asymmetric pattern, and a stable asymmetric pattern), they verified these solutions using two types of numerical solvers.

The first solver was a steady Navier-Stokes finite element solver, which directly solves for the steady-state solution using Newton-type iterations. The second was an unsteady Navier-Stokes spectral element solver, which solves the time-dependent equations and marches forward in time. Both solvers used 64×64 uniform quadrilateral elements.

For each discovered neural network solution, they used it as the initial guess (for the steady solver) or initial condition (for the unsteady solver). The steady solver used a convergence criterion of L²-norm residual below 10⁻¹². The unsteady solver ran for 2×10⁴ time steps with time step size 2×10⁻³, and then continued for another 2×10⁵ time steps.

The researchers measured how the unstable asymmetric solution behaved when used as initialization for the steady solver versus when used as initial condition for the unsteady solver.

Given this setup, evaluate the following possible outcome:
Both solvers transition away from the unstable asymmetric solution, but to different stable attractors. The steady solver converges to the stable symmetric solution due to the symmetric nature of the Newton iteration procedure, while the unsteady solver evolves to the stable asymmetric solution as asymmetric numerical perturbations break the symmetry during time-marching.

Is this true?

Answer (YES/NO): NO